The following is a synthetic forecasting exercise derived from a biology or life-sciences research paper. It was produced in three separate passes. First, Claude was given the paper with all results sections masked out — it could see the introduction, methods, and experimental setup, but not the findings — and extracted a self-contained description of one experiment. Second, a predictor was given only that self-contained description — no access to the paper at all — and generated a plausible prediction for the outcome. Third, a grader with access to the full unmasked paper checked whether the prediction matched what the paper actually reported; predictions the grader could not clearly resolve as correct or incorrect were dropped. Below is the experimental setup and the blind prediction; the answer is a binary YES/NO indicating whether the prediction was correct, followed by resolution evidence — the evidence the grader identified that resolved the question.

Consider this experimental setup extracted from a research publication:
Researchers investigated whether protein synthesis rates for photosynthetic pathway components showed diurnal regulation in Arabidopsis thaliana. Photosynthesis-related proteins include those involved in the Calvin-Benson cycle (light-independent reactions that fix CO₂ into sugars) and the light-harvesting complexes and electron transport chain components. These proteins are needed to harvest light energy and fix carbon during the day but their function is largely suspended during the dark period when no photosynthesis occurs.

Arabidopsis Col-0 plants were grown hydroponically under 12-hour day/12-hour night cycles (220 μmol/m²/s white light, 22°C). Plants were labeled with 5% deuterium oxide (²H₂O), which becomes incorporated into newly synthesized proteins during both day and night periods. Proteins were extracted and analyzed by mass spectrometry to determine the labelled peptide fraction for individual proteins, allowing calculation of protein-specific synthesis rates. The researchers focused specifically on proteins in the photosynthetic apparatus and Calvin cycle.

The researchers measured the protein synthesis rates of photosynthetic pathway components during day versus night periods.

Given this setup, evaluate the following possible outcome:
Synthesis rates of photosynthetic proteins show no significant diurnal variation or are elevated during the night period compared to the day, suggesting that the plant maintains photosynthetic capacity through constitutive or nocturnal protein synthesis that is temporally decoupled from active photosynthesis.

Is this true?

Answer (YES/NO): NO